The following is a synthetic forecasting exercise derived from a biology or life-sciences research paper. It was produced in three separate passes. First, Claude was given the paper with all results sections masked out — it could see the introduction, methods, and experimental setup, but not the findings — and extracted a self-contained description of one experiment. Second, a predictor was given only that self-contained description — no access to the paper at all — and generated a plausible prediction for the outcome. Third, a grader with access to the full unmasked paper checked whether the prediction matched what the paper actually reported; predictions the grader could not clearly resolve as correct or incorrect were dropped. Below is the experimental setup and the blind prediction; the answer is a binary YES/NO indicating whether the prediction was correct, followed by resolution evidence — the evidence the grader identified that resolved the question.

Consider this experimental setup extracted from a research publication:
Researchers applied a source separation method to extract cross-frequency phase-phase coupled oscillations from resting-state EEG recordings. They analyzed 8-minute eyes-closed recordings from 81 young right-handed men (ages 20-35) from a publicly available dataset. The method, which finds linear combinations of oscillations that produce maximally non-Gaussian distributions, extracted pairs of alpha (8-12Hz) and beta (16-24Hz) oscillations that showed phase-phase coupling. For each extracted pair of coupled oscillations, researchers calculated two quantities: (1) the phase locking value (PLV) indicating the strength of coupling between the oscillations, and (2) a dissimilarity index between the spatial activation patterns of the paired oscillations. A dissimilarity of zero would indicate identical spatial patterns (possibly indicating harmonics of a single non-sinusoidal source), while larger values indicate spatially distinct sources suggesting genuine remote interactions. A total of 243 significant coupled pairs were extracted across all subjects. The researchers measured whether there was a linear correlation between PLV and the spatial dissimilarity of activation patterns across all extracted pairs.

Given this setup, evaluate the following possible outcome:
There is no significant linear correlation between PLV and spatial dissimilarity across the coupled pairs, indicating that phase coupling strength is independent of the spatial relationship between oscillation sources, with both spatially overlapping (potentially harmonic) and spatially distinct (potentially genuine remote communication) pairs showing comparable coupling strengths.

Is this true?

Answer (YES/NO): YES